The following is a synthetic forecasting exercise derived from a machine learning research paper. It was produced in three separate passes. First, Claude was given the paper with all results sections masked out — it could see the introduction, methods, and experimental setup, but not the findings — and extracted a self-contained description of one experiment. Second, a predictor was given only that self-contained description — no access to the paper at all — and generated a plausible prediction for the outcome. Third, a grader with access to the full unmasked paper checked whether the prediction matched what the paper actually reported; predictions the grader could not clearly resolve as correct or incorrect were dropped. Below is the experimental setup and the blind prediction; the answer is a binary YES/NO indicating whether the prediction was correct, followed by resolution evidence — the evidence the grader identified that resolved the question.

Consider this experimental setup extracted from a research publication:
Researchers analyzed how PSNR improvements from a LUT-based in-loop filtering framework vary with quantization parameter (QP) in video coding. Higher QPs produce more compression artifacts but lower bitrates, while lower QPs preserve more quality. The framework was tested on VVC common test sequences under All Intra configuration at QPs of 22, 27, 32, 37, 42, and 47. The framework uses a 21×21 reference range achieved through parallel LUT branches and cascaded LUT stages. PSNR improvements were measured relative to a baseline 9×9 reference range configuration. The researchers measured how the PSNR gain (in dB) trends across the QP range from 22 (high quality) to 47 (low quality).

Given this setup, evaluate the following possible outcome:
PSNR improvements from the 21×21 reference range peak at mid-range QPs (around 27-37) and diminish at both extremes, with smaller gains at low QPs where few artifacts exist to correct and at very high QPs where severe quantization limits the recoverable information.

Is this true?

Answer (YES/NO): NO